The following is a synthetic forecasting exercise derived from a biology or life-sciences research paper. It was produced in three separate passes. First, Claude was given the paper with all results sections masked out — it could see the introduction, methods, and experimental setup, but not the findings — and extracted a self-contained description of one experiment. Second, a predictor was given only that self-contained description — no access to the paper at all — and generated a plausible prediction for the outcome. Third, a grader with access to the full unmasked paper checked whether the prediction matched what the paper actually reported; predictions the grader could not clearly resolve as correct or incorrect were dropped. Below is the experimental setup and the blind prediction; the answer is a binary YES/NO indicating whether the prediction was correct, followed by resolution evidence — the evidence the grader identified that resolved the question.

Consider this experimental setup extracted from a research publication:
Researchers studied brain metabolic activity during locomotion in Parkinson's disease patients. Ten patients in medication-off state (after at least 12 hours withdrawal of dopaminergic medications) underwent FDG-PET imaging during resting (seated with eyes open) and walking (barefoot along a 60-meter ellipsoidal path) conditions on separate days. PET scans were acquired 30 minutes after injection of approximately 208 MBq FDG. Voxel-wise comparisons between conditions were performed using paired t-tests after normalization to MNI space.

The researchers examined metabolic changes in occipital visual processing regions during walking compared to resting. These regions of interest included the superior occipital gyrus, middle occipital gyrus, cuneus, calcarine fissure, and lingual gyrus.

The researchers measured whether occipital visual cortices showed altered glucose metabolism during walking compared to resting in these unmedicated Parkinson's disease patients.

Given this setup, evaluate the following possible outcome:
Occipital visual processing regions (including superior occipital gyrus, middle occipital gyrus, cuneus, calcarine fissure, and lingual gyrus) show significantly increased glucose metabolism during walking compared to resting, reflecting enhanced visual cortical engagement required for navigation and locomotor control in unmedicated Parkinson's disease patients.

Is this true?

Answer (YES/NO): YES